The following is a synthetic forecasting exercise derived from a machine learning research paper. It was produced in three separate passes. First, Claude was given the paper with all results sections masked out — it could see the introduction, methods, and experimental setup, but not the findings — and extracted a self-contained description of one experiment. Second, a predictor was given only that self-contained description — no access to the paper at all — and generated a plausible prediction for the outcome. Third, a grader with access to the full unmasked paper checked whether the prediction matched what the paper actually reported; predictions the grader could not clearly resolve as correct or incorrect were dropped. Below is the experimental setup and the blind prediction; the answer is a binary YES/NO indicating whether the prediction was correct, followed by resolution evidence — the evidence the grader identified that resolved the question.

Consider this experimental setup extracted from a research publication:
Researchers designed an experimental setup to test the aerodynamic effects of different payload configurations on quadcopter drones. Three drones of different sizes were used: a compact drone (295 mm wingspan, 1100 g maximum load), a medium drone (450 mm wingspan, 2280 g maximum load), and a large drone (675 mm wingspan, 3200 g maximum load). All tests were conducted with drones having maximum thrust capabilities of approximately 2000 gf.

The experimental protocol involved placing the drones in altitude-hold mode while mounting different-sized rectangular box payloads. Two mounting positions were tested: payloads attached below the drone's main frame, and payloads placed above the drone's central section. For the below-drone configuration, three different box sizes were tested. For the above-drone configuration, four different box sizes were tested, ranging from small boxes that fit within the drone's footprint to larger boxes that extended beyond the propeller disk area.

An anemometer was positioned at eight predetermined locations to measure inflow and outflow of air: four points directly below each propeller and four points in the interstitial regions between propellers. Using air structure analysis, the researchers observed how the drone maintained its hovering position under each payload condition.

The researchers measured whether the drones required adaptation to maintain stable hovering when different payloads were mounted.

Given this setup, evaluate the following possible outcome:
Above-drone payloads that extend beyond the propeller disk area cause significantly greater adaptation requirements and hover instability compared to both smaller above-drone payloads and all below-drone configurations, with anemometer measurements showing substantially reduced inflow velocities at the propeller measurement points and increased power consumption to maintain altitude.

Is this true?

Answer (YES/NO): NO